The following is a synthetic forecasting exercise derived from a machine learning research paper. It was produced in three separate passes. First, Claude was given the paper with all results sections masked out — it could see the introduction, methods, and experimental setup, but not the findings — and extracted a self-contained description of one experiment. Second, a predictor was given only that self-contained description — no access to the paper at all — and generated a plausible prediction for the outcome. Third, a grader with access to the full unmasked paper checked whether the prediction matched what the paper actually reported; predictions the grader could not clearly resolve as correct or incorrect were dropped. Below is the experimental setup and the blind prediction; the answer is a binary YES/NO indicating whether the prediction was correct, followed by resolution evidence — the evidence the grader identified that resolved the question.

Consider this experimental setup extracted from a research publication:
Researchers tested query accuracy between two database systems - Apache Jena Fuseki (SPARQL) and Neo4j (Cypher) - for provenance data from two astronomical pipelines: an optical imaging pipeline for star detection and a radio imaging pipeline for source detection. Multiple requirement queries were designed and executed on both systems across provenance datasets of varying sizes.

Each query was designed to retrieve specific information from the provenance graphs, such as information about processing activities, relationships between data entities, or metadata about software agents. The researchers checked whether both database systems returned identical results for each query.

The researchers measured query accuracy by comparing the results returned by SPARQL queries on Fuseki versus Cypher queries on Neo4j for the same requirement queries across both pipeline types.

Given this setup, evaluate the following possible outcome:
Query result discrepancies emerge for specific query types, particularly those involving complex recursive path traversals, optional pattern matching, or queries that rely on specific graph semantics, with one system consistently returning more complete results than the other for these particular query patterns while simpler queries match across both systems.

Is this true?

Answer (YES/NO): NO